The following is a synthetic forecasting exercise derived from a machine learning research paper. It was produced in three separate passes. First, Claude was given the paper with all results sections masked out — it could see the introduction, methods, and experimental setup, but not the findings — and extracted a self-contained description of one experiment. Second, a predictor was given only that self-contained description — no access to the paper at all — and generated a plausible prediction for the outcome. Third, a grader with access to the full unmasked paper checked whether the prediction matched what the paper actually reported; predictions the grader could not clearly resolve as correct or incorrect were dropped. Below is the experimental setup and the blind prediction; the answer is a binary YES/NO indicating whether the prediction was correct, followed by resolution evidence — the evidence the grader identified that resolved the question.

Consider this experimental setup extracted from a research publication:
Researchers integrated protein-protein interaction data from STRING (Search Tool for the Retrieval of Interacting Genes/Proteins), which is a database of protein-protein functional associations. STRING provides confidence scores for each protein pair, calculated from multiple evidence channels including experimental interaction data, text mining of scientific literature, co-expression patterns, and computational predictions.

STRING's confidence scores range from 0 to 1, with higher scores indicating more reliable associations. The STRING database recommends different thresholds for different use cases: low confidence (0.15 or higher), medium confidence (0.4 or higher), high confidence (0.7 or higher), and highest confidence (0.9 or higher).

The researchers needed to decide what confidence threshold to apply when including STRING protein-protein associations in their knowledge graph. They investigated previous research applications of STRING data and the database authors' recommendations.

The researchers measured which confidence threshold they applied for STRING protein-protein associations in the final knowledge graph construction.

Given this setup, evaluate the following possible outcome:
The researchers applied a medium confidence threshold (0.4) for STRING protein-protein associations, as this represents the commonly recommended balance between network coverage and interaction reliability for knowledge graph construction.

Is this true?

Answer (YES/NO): NO